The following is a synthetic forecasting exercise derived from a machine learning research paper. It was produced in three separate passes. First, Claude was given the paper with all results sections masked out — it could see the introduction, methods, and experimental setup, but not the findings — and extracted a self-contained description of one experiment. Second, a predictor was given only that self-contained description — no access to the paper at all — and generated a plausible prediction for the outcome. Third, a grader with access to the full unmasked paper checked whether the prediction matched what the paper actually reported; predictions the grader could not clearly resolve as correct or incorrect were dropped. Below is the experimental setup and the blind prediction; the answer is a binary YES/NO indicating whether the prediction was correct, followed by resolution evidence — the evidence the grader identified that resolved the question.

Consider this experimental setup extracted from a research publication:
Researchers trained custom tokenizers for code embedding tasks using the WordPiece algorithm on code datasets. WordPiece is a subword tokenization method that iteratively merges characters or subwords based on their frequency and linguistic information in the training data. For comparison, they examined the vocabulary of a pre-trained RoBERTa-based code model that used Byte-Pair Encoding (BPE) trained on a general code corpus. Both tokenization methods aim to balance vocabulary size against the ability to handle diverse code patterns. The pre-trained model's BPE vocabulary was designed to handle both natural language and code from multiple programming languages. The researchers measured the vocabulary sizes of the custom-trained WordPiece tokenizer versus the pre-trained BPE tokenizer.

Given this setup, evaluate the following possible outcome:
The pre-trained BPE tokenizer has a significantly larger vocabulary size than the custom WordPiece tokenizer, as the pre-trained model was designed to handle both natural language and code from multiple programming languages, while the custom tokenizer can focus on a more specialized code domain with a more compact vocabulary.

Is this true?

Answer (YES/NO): YES